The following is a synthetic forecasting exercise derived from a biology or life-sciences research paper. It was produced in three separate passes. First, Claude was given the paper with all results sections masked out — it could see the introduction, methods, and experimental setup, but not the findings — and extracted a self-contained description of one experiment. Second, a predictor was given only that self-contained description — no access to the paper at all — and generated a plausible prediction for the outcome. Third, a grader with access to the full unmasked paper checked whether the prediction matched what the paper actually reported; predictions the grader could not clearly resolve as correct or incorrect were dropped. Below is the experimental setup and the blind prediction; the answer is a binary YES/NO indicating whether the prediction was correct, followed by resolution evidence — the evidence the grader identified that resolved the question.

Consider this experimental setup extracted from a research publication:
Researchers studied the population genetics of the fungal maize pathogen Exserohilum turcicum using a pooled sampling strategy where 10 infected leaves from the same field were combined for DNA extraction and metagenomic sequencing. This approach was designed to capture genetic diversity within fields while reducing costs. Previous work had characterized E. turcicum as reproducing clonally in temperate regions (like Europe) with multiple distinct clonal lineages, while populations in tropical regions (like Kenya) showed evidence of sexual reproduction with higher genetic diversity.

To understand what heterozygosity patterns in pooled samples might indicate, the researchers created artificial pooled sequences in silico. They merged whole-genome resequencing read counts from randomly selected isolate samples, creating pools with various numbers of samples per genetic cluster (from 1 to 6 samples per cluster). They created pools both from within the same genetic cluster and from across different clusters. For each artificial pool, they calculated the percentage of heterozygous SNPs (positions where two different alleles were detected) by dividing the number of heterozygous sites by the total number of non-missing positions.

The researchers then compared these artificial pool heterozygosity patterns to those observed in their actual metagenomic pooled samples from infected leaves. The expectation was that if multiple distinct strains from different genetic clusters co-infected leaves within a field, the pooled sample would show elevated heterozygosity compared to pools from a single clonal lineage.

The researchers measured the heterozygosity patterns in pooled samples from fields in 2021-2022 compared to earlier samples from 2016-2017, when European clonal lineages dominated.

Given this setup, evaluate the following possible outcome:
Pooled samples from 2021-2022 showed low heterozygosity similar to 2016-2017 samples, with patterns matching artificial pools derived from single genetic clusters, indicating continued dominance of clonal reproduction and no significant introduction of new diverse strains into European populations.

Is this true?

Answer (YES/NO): NO